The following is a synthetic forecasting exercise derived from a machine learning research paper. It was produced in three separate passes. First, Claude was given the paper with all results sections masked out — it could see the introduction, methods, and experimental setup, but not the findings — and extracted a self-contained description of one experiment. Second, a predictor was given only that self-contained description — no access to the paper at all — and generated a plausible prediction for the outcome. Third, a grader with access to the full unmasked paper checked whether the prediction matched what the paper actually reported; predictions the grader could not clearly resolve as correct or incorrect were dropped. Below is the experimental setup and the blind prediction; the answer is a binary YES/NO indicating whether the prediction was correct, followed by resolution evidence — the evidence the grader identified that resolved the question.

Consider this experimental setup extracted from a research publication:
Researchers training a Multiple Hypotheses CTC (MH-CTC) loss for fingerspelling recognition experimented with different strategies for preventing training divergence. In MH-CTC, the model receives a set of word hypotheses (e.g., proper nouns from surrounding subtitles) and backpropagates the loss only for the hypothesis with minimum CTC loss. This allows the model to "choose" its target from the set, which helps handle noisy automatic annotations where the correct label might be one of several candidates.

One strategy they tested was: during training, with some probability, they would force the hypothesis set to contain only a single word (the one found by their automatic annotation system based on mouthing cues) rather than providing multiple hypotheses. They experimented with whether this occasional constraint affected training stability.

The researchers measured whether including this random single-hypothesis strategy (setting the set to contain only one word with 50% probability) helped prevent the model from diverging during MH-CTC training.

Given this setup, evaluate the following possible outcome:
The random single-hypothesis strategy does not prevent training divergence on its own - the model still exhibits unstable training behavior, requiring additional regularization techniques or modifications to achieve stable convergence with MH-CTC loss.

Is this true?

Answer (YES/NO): NO